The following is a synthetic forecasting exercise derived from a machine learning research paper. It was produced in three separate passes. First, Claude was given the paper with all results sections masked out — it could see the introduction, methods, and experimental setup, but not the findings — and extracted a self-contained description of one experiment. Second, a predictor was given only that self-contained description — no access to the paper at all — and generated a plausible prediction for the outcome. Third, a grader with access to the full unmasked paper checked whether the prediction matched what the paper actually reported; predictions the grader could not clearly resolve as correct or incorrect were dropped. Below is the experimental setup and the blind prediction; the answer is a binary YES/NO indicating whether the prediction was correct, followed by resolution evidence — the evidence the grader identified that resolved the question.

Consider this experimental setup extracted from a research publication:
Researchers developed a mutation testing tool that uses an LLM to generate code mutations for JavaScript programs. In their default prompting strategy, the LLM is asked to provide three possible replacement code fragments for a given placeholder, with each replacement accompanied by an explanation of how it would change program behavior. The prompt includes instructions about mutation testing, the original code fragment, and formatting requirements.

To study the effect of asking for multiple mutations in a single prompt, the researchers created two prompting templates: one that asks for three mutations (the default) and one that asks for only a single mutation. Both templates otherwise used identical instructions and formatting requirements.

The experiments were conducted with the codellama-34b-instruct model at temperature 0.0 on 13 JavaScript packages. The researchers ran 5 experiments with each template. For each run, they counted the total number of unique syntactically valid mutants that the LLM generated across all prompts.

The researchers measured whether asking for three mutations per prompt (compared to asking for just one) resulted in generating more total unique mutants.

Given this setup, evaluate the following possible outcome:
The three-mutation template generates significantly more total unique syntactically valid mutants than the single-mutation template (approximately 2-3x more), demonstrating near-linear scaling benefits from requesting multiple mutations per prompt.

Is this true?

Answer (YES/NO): YES